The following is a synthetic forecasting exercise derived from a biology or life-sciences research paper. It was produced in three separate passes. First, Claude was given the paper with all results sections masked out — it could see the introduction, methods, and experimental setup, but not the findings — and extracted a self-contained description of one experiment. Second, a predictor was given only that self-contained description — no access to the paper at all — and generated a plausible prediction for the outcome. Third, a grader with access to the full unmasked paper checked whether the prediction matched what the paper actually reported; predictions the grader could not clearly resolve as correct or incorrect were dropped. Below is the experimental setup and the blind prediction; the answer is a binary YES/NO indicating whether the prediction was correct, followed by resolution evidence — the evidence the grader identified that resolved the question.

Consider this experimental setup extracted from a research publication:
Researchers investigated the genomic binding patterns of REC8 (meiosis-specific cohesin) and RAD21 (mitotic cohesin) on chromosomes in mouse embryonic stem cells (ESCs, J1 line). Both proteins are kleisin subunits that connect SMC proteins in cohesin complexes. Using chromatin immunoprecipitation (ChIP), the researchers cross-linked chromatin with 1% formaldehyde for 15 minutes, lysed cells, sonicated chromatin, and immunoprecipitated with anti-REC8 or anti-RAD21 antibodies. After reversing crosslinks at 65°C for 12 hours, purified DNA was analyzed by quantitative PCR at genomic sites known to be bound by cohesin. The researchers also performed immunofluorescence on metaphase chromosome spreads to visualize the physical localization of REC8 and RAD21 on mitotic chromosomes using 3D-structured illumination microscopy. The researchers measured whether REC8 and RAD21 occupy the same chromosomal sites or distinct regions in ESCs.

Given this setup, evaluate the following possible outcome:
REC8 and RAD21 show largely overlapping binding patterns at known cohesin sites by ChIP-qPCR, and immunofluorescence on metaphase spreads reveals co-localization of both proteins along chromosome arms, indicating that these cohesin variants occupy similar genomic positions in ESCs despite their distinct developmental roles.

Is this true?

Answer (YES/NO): NO